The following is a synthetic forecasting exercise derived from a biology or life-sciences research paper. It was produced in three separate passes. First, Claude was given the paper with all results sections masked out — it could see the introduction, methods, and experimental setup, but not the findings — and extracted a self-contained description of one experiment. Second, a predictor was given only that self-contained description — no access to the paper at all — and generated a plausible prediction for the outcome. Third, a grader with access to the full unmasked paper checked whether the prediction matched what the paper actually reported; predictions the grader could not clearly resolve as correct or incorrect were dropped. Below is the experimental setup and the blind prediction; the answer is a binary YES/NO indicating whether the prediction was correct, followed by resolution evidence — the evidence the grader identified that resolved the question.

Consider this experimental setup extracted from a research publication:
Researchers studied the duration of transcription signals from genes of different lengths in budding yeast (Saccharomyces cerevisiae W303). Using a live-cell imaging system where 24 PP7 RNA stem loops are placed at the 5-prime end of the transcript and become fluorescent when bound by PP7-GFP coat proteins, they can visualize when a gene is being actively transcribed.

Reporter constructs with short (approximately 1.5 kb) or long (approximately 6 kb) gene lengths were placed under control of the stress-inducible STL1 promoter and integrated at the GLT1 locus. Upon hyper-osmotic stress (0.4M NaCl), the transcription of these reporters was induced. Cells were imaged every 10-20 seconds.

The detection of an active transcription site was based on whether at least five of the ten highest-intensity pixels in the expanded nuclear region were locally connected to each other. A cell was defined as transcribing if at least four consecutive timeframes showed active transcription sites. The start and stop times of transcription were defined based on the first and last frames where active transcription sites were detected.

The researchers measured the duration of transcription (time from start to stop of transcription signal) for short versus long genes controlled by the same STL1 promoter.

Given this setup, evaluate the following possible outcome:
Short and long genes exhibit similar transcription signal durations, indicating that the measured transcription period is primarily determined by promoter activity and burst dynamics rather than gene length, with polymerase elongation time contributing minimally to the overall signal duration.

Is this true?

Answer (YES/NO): NO